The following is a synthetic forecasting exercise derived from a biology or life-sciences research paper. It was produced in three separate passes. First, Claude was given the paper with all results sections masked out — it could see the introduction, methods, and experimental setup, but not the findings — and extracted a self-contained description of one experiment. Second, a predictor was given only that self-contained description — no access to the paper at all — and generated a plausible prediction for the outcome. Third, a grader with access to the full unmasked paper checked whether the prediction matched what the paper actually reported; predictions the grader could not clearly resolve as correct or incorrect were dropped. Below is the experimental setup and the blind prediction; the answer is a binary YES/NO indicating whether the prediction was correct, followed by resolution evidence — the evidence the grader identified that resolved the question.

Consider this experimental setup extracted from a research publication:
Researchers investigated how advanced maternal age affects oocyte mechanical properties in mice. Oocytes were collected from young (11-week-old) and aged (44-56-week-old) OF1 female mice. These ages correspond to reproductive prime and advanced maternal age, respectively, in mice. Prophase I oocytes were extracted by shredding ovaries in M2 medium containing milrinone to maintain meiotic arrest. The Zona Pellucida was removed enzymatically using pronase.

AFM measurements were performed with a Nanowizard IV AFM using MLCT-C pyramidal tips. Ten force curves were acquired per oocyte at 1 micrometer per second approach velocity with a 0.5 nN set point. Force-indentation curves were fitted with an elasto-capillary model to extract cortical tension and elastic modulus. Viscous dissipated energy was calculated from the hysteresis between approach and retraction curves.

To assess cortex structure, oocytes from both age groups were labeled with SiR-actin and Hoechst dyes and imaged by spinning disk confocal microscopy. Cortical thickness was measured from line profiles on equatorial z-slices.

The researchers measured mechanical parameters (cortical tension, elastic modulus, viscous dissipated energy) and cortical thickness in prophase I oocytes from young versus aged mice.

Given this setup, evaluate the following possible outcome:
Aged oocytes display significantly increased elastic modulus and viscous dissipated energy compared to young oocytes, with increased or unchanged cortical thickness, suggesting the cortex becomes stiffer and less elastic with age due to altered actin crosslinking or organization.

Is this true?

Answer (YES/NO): NO